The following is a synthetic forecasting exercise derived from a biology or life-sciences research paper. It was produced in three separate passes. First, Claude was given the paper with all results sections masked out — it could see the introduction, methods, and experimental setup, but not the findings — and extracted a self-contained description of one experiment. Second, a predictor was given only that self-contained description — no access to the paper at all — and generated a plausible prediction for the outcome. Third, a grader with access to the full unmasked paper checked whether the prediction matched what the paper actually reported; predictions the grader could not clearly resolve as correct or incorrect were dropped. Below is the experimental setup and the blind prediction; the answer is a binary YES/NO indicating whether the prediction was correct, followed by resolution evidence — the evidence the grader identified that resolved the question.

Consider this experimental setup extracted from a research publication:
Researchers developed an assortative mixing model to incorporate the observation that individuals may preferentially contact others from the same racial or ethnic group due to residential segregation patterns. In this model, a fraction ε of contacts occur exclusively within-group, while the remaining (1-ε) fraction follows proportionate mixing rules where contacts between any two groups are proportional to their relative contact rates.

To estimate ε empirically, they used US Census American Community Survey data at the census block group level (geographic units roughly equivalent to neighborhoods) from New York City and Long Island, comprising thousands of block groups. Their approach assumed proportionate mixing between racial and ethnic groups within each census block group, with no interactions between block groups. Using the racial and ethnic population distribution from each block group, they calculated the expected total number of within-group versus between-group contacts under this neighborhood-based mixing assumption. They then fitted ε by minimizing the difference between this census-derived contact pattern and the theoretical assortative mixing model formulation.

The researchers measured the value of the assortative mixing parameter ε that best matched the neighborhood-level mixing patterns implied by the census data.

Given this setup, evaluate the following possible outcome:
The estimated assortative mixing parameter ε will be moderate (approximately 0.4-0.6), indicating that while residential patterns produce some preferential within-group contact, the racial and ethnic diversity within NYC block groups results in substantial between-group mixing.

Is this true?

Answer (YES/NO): NO